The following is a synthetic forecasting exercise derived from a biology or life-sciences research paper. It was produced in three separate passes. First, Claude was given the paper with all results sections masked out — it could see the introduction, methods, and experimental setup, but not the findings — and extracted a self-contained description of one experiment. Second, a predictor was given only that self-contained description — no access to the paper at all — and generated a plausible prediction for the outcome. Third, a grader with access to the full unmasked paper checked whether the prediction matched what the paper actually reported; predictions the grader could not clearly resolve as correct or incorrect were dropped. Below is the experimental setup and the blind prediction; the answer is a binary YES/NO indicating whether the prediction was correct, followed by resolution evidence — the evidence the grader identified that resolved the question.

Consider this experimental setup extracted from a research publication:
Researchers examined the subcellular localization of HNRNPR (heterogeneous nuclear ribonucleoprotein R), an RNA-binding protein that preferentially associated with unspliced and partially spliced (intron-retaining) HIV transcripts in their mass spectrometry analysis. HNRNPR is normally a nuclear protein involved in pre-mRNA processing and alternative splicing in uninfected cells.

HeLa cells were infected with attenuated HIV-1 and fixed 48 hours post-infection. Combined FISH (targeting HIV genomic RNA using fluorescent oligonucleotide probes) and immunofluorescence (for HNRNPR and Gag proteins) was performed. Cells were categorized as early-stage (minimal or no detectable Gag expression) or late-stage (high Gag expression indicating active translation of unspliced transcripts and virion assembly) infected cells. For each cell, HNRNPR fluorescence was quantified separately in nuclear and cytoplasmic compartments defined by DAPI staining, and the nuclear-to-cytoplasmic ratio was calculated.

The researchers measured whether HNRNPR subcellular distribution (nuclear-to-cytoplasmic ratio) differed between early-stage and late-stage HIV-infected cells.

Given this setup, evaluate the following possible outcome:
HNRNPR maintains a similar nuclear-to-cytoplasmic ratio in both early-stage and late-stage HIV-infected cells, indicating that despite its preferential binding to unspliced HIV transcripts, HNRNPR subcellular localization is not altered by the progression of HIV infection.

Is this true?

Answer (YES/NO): NO